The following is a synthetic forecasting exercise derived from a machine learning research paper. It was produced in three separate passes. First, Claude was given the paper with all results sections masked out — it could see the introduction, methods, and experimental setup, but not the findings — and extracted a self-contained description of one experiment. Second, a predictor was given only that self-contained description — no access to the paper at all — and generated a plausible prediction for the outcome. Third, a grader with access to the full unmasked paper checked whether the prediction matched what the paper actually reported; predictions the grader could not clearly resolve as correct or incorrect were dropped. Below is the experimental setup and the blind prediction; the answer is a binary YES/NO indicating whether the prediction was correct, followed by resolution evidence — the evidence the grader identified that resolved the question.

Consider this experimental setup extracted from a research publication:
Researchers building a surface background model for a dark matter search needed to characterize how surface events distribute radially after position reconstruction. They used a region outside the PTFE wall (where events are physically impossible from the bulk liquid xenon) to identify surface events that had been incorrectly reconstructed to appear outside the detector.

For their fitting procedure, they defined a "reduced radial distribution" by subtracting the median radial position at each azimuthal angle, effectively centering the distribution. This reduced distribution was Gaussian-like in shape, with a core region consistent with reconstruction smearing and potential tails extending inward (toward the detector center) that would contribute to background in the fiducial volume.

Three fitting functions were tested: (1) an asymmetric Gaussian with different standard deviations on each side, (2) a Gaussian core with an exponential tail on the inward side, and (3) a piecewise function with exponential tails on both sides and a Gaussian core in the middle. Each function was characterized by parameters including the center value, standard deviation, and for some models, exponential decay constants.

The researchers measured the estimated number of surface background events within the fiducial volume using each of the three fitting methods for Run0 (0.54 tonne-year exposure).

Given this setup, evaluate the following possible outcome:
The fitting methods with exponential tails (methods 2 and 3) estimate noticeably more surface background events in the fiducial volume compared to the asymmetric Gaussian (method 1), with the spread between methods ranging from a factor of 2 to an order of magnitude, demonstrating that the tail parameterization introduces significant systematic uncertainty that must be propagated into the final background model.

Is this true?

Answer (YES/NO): YES